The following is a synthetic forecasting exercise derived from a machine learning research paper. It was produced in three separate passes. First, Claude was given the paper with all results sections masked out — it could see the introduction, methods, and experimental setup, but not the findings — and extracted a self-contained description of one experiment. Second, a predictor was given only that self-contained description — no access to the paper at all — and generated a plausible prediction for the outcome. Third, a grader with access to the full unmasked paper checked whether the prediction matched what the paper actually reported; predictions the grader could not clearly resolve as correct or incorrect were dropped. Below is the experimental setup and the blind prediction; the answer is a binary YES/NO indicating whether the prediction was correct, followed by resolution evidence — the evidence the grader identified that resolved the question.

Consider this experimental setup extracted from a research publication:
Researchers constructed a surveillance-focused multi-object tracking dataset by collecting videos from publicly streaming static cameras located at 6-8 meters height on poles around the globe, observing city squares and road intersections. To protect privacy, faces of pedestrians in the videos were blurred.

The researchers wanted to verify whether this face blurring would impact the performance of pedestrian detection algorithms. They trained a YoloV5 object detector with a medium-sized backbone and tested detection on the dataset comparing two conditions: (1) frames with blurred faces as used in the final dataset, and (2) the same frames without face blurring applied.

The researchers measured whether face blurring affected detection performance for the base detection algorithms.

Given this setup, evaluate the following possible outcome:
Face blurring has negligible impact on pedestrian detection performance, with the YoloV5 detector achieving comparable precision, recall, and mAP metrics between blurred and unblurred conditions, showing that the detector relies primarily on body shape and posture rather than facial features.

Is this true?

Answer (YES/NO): YES